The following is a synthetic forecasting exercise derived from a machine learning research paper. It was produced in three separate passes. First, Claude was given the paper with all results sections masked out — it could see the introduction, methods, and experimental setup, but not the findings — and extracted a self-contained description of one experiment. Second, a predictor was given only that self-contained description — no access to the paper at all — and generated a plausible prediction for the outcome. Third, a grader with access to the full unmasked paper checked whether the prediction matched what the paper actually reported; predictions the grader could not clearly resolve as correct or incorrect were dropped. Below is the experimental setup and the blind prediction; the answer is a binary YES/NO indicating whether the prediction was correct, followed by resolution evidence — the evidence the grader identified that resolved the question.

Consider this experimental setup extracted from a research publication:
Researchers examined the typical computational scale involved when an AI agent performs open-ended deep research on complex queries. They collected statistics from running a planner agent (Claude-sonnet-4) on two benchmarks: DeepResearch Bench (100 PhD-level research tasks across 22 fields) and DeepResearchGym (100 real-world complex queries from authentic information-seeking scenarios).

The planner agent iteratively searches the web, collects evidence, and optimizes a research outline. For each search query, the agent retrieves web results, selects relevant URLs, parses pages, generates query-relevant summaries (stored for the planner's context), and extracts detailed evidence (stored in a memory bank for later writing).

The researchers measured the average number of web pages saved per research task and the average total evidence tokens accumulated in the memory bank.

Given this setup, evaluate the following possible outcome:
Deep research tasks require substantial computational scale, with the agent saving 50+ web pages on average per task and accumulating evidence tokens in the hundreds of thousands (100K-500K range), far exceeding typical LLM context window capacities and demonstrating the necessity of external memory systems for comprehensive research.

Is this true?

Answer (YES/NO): NO